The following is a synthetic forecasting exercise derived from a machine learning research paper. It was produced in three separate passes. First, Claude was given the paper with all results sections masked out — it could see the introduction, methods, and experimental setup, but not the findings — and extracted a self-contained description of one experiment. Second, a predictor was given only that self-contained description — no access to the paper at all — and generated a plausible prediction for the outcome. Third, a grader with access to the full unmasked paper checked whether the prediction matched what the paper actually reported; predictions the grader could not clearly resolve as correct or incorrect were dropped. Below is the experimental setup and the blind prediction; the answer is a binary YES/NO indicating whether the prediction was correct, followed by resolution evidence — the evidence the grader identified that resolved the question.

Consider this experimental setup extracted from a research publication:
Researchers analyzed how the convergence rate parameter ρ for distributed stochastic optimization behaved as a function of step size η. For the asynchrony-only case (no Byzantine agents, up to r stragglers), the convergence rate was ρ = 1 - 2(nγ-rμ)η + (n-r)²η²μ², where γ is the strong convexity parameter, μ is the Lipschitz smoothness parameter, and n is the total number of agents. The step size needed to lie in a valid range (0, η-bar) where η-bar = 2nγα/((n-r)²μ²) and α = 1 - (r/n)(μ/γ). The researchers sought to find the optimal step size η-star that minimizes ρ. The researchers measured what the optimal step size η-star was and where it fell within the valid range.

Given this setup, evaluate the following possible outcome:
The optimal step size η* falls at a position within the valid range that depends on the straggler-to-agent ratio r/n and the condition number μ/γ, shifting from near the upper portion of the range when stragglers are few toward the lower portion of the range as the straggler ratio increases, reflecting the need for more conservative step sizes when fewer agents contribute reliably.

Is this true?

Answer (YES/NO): NO